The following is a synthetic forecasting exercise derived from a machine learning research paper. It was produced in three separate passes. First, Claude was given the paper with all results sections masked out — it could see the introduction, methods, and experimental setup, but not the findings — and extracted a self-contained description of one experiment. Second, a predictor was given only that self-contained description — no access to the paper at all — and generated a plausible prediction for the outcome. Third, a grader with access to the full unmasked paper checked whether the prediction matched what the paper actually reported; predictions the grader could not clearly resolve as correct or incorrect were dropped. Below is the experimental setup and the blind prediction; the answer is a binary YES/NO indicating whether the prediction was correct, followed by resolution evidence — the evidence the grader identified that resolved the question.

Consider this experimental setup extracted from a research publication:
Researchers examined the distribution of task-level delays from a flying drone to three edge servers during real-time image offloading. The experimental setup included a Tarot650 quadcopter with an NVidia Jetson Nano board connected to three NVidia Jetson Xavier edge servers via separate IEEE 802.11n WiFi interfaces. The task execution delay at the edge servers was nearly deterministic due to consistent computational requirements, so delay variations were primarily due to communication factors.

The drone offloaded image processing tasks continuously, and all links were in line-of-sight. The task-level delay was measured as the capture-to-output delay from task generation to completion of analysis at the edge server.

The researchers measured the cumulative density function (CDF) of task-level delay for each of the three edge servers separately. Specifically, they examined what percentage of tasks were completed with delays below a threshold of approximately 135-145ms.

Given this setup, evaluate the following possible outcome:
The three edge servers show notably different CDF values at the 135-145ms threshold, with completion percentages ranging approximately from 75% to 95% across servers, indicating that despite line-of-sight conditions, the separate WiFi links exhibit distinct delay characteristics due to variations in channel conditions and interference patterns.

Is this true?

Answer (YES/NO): NO